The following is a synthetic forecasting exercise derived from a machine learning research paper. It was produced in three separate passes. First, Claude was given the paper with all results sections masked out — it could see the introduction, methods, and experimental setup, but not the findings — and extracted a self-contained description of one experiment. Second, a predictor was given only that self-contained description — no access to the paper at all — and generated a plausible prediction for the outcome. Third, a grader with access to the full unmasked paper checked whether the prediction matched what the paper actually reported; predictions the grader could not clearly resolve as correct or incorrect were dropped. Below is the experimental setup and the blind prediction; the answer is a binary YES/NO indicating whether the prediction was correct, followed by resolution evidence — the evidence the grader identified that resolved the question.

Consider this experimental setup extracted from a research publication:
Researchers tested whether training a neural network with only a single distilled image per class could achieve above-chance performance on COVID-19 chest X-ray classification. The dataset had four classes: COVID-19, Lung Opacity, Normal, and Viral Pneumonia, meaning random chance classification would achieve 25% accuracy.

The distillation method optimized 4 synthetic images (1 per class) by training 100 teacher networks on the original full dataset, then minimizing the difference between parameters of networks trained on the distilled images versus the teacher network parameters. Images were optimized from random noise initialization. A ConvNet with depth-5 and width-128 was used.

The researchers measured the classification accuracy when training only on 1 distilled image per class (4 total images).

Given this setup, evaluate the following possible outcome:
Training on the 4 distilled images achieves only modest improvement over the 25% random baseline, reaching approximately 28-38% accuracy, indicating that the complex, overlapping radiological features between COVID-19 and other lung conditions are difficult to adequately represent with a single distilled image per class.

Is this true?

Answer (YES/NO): NO